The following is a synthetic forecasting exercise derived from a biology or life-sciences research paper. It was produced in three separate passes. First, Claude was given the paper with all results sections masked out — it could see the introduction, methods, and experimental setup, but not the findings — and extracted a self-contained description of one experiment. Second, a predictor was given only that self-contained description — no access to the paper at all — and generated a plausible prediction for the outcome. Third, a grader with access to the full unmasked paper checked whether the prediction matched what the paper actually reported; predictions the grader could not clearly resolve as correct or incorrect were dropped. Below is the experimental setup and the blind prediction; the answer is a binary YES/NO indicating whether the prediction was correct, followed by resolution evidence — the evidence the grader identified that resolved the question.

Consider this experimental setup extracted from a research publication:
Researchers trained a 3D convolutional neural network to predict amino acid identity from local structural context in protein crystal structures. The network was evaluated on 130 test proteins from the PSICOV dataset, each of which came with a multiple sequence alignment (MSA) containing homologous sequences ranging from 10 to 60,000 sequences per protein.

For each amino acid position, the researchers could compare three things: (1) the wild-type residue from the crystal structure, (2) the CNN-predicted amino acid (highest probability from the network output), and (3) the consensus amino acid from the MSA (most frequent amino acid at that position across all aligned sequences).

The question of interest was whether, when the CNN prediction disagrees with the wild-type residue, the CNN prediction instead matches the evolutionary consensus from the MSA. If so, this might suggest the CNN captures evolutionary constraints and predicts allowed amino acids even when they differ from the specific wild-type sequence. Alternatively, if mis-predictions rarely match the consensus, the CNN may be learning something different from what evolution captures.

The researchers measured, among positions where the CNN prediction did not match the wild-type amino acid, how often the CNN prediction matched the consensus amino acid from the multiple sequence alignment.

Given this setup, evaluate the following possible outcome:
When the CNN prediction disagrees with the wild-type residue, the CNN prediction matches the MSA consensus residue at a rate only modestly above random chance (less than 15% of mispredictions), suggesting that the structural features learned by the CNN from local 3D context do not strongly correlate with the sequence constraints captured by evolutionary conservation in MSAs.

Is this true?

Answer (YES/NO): YES